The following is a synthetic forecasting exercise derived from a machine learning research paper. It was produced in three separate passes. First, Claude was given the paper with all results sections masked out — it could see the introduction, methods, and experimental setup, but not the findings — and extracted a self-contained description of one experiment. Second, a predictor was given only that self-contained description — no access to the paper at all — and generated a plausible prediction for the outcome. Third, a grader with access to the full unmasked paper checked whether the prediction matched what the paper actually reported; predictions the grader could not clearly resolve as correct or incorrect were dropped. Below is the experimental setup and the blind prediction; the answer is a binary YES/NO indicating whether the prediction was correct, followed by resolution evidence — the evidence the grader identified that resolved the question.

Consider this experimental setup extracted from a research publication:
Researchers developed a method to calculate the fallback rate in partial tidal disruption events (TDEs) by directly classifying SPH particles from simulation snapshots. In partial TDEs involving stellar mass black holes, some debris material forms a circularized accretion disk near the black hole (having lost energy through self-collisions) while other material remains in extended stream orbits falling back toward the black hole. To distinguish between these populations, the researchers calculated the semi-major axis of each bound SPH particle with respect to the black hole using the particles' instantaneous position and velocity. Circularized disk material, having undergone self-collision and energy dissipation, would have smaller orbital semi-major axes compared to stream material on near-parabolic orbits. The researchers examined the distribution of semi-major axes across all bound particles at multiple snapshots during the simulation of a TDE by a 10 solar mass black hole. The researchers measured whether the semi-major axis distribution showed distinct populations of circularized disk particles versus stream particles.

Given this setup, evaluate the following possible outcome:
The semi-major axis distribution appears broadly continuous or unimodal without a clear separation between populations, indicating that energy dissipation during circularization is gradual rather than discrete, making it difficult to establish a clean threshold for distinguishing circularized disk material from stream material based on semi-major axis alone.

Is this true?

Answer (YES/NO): NO